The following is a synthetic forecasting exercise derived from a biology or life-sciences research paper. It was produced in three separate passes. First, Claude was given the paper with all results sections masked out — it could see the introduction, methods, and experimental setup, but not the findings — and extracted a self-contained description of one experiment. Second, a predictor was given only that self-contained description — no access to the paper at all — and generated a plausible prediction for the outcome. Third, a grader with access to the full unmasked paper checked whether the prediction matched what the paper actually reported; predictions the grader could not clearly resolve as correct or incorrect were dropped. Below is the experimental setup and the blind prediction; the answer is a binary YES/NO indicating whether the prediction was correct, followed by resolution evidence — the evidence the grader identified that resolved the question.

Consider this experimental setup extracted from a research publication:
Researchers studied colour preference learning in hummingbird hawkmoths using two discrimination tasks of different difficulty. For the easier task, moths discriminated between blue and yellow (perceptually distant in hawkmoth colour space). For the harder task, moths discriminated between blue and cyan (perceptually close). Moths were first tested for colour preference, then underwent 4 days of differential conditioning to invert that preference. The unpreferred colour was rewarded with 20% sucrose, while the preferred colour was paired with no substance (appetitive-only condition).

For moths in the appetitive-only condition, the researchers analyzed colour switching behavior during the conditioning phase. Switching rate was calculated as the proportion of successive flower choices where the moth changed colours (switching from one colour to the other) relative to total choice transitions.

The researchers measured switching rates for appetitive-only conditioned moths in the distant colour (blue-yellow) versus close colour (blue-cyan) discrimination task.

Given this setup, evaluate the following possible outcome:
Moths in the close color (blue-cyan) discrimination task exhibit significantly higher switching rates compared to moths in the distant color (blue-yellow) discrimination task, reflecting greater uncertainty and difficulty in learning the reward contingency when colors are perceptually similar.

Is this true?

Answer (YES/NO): YES